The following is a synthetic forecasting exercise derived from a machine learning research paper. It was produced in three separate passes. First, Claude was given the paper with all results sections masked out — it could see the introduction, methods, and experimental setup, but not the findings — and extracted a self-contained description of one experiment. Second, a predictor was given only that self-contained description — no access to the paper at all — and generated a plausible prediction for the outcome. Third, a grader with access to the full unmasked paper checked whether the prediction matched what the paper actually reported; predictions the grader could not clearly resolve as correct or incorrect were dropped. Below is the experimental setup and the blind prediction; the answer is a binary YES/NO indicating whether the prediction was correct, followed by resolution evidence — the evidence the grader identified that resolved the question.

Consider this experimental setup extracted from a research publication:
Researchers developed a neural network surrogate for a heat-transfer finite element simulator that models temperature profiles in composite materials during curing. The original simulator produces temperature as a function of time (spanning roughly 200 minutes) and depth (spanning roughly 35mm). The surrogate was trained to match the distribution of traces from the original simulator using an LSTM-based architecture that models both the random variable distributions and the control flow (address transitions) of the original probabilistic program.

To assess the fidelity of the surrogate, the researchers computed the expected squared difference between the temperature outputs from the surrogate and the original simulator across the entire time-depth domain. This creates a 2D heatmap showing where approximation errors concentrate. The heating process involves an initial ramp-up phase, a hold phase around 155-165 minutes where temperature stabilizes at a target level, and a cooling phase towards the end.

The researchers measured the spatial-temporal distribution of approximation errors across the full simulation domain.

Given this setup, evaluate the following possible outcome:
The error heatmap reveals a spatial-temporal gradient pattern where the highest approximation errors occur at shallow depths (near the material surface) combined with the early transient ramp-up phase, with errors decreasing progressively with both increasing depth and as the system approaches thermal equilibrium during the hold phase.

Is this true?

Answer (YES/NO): NO